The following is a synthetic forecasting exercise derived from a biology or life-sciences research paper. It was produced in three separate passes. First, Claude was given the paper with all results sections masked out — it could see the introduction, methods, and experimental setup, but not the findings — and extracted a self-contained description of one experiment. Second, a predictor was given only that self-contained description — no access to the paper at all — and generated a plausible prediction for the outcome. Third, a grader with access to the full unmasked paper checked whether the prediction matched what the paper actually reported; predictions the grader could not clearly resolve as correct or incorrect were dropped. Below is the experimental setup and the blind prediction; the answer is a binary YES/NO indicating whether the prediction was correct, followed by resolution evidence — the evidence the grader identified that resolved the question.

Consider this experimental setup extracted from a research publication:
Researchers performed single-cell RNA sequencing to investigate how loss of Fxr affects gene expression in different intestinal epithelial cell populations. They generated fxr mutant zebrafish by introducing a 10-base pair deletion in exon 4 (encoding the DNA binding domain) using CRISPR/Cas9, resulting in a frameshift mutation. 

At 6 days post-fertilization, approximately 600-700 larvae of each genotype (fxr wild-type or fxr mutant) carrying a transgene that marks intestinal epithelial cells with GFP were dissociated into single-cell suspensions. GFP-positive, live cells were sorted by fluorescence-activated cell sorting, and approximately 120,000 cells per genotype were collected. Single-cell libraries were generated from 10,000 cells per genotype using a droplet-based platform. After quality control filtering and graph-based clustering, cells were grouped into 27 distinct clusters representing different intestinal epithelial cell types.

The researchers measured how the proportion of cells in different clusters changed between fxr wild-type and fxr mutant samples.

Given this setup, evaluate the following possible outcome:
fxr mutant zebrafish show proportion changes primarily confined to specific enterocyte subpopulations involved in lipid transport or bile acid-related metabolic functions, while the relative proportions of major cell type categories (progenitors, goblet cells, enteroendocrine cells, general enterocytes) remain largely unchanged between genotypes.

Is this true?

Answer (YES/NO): NO